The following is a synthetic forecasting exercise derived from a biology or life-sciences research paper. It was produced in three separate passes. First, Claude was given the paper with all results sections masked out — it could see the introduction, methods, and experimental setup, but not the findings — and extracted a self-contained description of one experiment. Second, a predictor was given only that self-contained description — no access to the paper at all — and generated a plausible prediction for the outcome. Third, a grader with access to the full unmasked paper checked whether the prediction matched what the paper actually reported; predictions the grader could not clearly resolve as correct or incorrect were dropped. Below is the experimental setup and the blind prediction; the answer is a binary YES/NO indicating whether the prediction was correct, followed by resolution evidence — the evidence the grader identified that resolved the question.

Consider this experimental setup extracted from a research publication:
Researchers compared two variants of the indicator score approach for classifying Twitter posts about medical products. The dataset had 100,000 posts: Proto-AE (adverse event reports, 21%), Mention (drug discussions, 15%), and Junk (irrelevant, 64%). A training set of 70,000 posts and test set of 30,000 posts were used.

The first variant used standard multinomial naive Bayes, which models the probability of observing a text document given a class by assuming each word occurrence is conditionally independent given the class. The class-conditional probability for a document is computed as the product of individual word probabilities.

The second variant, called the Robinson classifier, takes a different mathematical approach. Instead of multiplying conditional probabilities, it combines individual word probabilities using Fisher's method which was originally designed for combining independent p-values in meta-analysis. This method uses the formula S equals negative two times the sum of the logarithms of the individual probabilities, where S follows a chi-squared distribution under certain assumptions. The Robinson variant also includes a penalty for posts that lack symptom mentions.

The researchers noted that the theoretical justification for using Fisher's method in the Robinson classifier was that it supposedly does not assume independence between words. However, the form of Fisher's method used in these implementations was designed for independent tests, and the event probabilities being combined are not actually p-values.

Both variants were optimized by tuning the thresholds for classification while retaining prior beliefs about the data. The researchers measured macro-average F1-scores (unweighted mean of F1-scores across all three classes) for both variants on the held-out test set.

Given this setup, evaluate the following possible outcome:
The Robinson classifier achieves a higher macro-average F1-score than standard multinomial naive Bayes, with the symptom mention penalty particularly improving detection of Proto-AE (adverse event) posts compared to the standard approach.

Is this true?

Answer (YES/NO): NO